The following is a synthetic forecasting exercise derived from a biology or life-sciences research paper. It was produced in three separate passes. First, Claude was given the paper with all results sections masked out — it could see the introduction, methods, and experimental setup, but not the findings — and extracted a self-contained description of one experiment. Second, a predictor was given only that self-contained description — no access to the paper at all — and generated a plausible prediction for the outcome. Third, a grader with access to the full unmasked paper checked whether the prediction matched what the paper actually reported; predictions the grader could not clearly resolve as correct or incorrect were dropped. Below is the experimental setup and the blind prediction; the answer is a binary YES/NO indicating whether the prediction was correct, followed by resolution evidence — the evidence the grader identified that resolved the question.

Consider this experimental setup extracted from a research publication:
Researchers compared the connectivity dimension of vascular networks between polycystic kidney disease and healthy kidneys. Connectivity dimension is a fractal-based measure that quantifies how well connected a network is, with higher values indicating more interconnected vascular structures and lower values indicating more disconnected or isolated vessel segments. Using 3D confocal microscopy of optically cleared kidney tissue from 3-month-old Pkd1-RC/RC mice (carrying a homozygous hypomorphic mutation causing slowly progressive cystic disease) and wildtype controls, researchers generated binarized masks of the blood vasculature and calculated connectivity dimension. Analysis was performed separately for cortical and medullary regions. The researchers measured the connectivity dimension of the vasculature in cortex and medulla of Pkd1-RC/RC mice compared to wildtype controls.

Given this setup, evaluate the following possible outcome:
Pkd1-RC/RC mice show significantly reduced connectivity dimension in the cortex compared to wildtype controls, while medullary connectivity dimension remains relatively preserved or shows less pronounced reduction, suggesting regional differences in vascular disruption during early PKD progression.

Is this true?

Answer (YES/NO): NO